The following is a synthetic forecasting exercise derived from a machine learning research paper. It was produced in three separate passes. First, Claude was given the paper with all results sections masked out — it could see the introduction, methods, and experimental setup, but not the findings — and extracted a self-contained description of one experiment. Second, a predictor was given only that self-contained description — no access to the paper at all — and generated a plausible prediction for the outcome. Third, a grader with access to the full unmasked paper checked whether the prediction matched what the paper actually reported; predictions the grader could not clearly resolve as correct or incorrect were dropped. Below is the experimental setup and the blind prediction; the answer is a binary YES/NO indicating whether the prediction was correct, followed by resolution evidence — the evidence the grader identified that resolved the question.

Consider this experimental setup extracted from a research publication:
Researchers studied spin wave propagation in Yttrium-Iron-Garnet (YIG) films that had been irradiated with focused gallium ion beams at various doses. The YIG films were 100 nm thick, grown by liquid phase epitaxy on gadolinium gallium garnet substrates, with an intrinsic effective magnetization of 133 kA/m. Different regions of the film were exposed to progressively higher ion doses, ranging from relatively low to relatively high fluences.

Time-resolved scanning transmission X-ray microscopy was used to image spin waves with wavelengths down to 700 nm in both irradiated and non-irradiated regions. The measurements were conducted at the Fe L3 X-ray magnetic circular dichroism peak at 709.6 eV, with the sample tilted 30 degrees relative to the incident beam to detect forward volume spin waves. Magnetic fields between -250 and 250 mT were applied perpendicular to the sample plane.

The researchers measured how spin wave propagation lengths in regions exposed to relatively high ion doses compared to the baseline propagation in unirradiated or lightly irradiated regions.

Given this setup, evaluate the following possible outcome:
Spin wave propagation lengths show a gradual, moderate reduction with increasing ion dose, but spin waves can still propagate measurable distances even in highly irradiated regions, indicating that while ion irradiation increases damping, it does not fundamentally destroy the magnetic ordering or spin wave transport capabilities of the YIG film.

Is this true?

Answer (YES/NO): NO